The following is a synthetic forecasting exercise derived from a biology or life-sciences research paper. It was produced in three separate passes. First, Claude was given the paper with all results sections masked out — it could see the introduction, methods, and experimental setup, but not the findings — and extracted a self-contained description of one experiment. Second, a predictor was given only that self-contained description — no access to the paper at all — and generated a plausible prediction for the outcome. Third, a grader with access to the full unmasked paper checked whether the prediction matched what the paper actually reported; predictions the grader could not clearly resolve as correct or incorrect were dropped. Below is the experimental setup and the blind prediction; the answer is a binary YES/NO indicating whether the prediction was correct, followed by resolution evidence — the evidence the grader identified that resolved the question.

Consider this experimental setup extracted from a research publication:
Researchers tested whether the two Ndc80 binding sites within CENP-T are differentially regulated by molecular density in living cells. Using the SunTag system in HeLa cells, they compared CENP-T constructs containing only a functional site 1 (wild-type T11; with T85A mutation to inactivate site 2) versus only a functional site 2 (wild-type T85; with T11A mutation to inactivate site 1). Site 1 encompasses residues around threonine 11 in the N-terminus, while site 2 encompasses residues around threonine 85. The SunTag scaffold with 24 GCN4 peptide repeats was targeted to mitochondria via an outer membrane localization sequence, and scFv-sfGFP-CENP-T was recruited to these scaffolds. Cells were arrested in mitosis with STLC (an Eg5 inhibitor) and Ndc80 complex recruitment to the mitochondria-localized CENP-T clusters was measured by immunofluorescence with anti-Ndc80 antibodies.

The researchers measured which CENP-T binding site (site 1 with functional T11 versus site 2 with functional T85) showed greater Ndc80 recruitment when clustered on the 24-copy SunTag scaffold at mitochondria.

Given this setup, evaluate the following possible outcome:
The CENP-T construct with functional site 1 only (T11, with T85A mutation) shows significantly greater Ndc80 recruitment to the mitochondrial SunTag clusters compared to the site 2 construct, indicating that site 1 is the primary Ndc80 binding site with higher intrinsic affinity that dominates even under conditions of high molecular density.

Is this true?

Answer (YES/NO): NO